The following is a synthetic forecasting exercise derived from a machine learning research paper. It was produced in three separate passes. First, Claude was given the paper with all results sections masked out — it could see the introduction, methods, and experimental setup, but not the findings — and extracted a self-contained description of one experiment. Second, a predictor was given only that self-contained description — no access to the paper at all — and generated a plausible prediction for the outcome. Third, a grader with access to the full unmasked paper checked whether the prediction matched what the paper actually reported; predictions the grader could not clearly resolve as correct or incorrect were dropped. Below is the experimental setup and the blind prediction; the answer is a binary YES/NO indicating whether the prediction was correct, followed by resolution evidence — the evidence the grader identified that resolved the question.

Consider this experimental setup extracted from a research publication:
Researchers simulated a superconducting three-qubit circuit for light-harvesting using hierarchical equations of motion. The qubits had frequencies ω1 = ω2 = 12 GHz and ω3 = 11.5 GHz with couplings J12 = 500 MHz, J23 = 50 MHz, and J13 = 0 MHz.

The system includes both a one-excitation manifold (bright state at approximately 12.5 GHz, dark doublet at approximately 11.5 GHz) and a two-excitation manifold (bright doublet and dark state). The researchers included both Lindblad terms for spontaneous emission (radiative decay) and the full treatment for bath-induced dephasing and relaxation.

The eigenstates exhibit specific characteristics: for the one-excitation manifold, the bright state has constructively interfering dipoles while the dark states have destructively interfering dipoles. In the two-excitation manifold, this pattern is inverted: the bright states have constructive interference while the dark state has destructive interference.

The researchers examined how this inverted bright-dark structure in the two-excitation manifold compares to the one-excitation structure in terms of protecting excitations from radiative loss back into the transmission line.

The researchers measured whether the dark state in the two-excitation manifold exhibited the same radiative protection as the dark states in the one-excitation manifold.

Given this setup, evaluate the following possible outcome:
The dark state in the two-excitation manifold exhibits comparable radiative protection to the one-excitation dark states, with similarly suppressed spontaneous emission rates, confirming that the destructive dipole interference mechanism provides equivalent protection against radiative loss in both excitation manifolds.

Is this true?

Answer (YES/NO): YES